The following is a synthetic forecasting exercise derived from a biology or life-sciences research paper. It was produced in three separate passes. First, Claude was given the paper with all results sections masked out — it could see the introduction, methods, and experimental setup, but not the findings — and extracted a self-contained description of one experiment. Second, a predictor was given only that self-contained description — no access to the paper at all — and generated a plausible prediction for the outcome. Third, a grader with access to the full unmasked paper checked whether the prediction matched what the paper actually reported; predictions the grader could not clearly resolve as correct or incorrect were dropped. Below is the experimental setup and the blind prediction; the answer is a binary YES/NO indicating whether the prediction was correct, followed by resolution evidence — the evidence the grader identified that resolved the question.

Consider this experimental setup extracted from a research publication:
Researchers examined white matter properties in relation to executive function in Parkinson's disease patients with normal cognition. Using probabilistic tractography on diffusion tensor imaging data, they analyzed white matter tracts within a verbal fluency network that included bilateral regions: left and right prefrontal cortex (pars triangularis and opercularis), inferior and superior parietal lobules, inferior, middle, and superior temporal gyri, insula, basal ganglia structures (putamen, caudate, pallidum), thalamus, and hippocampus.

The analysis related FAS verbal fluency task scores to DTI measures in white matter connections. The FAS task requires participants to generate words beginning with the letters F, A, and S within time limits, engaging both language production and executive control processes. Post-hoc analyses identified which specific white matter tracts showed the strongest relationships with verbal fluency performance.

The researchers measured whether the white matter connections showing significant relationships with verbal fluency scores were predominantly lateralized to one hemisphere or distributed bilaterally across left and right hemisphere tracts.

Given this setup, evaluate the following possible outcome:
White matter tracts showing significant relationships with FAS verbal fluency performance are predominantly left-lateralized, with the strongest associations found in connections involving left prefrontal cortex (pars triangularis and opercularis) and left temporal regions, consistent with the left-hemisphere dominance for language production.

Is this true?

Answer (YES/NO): NO